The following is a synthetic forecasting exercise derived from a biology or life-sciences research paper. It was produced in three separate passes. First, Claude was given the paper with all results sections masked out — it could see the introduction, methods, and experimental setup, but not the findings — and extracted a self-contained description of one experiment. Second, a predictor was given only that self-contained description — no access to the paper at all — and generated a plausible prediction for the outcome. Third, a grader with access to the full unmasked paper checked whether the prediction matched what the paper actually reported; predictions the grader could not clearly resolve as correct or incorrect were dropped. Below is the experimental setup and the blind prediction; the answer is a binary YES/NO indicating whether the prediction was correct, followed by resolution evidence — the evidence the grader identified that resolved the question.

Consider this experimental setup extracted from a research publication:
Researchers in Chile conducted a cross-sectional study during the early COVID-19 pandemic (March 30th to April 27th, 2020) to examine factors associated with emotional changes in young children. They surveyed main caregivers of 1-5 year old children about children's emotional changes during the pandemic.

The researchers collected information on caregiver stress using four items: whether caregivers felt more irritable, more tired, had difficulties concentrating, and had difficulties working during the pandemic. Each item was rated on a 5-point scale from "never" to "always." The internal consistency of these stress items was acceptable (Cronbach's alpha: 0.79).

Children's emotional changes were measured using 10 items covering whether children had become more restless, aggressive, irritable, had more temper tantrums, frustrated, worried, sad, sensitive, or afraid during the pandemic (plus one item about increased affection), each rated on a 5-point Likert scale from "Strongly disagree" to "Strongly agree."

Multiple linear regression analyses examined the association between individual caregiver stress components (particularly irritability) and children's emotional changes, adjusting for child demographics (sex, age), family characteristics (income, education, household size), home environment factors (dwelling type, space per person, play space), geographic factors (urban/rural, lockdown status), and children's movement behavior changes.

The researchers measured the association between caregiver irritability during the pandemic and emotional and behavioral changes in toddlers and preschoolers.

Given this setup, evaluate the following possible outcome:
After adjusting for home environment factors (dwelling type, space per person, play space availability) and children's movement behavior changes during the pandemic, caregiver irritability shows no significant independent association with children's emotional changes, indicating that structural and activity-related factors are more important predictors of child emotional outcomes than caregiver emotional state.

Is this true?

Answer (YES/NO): NO